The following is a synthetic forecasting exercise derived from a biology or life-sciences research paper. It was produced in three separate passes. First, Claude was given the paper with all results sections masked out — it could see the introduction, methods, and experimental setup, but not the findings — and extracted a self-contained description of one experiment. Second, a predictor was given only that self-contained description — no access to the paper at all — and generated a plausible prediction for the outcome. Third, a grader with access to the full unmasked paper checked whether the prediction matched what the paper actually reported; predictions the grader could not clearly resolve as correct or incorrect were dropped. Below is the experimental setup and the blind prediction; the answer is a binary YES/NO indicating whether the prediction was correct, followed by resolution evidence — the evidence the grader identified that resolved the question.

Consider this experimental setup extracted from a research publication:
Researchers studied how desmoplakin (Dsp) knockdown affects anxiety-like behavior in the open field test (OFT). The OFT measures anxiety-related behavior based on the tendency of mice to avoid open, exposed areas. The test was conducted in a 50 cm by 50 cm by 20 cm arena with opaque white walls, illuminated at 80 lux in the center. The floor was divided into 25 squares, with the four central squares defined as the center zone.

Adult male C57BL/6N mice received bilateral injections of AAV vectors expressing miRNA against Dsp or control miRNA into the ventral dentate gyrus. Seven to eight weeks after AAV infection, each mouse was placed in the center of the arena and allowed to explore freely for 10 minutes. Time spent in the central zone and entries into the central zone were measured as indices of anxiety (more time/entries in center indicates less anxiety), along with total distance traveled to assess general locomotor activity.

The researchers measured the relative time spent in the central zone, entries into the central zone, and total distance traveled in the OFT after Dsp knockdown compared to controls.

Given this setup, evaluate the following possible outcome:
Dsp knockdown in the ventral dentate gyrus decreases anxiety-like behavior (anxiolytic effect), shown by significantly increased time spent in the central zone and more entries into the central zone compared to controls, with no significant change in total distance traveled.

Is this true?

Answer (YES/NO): NO